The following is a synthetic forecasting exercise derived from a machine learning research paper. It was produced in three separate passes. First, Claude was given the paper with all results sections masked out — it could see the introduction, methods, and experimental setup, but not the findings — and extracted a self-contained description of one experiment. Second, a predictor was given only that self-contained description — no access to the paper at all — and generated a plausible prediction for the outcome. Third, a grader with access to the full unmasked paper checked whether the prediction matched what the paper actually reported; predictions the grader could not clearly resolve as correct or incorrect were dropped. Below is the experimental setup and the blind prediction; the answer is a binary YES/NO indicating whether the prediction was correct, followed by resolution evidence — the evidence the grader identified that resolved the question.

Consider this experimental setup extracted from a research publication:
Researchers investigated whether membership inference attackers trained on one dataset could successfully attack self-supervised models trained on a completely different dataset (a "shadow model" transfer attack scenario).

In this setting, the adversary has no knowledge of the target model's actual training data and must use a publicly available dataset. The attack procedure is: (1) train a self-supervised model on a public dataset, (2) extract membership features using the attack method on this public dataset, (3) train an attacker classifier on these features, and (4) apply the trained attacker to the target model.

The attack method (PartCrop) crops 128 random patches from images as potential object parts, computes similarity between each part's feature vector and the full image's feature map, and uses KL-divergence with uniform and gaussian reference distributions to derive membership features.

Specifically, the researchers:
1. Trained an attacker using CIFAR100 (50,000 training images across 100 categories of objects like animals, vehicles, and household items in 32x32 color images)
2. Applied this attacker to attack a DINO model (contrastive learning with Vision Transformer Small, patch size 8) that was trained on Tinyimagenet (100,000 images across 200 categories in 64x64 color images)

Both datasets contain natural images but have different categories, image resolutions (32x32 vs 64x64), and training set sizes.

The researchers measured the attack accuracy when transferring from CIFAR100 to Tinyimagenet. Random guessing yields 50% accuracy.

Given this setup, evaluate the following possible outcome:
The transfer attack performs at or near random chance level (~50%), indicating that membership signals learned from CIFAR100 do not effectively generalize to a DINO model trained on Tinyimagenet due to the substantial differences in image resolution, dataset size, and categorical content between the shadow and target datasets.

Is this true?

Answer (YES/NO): NO